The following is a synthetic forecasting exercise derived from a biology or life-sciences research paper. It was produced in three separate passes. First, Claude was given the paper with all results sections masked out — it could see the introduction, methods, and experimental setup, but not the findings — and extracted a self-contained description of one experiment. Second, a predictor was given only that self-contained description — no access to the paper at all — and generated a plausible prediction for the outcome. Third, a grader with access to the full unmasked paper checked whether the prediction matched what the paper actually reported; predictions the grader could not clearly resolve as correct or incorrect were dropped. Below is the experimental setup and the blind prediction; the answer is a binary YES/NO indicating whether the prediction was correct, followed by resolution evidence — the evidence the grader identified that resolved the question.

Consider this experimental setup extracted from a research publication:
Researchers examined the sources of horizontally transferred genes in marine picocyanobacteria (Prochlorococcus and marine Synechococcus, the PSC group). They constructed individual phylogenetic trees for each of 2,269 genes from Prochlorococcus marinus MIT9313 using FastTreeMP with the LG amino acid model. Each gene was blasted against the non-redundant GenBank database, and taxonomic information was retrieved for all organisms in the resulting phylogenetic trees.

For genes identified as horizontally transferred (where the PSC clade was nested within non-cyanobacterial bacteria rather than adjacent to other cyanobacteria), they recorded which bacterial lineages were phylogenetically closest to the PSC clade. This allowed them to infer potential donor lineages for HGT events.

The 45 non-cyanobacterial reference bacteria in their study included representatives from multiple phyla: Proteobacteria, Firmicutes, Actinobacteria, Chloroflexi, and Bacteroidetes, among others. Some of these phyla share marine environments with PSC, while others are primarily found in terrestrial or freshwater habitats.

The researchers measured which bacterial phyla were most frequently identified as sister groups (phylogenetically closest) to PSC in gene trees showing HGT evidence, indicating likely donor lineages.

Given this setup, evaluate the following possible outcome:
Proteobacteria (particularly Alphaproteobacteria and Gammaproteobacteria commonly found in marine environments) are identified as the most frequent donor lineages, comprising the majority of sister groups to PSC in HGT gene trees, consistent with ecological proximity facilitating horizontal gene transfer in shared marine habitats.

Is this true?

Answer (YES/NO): NO